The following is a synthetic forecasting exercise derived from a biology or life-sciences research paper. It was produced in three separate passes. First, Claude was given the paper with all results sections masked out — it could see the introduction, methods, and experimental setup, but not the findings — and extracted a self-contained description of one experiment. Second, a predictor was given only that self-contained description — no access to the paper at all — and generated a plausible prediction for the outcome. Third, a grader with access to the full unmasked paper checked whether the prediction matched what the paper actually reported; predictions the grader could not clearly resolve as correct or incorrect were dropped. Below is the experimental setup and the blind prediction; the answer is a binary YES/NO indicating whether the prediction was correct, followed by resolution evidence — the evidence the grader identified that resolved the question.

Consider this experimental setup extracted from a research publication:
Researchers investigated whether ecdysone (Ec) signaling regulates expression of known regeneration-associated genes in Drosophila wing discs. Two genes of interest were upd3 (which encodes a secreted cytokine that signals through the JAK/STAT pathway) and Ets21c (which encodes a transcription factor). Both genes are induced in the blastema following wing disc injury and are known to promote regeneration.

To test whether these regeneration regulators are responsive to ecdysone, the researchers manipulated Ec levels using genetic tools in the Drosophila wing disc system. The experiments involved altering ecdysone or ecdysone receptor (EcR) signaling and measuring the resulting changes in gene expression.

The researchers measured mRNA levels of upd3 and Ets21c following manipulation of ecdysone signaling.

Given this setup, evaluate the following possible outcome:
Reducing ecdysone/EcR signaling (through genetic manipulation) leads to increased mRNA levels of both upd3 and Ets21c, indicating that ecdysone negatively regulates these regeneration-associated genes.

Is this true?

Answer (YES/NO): NO